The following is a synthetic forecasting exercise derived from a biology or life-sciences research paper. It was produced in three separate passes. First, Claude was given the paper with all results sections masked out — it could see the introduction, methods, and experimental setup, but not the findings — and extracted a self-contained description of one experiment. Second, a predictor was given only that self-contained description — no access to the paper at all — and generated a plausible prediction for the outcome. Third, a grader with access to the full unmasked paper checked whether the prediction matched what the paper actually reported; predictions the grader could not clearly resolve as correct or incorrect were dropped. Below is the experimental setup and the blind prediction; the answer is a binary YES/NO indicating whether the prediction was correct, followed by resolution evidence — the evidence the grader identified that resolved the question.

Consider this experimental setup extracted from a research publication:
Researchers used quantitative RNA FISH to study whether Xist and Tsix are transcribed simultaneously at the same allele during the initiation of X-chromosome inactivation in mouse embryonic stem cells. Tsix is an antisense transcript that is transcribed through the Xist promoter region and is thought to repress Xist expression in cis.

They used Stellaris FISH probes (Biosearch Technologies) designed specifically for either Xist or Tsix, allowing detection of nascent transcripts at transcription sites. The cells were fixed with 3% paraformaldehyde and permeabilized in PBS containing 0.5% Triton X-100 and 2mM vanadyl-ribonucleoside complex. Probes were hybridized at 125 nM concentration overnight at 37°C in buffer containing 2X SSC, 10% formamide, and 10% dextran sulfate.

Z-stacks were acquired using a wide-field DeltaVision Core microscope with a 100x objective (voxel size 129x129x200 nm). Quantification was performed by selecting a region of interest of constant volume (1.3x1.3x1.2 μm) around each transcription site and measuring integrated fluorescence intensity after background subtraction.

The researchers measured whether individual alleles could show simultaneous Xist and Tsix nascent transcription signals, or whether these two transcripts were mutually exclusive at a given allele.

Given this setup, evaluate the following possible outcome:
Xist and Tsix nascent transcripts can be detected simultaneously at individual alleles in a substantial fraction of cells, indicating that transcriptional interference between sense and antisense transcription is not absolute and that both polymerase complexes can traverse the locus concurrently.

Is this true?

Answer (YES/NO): NO